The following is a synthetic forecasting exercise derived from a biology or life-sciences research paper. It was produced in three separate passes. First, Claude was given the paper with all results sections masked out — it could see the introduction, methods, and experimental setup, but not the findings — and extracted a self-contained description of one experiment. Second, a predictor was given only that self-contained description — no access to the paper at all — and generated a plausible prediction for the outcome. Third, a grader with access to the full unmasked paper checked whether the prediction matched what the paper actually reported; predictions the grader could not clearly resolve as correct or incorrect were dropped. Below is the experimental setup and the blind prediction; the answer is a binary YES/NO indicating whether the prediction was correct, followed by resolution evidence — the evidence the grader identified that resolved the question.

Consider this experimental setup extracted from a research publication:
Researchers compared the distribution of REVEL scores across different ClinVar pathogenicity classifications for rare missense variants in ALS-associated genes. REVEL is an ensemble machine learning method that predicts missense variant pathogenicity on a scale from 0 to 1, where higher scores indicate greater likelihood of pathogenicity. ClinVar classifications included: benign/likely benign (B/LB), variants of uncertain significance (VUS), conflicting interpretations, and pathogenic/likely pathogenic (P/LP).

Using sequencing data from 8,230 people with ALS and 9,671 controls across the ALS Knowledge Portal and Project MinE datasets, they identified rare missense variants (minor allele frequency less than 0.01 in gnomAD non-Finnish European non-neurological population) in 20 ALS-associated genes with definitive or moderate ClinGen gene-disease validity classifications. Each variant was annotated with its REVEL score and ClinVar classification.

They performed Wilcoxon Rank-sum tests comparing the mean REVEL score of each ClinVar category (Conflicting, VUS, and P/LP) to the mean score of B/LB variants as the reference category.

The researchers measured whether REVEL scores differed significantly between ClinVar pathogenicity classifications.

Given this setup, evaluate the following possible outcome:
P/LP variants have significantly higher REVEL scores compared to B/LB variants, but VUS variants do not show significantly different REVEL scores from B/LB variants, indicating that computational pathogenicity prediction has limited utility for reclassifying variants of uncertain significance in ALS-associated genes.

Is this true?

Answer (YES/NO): NO